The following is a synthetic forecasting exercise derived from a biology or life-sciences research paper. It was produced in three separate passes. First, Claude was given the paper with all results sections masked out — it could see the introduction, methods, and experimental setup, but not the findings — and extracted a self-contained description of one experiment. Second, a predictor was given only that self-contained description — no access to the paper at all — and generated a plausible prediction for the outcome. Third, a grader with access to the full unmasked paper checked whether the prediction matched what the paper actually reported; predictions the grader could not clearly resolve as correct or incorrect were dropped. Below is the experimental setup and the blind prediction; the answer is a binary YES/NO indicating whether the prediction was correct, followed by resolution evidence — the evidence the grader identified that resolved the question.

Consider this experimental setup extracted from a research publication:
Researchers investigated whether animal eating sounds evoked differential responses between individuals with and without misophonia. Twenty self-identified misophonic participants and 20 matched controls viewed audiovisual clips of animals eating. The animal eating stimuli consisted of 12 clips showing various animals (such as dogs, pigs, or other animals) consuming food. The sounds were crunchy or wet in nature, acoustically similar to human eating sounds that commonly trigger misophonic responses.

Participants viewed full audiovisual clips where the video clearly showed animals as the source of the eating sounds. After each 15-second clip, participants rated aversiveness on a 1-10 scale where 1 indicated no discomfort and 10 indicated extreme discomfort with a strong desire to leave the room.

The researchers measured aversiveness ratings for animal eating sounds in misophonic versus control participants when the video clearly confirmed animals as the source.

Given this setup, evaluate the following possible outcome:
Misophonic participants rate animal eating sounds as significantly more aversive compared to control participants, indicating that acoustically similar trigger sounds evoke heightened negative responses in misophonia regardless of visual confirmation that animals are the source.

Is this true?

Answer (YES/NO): YES